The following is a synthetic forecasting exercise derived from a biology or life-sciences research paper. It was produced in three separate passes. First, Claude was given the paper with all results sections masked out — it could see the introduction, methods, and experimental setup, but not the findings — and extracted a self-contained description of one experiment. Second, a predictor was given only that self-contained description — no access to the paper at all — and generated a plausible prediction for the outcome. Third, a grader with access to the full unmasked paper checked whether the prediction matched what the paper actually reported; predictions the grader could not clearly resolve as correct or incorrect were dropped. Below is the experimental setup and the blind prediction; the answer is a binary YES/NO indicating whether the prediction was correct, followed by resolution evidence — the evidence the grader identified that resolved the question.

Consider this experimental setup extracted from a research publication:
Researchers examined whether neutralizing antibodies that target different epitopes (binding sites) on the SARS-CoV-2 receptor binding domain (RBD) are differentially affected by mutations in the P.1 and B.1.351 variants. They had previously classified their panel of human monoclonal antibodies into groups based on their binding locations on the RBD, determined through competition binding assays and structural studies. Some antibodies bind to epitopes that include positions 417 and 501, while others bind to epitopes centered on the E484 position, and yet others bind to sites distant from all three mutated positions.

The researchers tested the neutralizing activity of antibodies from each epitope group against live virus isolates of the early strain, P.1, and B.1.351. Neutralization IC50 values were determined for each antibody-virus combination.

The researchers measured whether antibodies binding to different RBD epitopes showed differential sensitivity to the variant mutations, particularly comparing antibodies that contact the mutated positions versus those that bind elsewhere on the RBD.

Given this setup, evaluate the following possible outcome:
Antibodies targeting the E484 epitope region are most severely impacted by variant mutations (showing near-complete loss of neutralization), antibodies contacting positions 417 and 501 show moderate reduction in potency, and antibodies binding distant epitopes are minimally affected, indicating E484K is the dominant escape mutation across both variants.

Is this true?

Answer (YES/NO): NO